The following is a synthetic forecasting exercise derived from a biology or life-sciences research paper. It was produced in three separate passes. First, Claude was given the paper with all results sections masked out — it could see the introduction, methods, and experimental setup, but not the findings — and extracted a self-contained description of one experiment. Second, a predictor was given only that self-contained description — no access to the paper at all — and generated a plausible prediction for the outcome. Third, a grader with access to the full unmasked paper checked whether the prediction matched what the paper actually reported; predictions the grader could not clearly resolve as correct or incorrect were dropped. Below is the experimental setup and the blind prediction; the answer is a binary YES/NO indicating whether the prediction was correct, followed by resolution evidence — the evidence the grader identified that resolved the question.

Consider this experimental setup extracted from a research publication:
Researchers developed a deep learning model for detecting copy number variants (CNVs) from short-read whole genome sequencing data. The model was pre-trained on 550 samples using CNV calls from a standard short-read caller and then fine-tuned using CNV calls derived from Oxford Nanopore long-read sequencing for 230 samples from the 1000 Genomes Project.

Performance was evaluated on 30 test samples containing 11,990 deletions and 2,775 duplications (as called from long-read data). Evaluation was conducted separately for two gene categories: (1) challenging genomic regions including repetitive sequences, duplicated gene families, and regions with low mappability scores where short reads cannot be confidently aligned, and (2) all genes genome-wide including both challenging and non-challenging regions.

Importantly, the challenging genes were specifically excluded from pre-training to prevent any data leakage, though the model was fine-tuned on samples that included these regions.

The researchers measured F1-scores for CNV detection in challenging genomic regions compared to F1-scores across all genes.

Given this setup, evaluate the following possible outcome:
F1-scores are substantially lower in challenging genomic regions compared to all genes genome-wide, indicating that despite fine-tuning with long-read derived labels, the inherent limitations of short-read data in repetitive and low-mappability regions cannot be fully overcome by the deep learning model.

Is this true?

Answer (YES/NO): NO